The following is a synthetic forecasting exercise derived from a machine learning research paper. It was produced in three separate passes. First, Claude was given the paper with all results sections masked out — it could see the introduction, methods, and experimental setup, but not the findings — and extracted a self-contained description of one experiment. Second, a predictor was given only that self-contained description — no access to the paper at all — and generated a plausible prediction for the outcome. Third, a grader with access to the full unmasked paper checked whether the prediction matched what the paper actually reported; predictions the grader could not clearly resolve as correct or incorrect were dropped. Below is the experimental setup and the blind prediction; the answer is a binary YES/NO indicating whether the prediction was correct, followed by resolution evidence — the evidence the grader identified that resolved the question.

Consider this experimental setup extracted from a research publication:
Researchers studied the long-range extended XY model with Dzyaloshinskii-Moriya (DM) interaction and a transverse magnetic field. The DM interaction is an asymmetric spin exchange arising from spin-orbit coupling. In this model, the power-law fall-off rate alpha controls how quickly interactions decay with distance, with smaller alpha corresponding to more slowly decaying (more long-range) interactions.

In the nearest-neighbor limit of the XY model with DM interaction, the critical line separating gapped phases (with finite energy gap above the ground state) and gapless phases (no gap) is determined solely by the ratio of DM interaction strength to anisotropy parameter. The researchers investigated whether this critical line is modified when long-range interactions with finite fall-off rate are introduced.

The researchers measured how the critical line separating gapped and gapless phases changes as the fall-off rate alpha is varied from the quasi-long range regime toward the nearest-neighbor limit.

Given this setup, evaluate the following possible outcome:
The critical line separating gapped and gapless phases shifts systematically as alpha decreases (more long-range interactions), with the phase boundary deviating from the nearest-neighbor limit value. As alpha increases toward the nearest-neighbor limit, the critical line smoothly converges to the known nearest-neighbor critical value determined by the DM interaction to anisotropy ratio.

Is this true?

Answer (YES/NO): YES